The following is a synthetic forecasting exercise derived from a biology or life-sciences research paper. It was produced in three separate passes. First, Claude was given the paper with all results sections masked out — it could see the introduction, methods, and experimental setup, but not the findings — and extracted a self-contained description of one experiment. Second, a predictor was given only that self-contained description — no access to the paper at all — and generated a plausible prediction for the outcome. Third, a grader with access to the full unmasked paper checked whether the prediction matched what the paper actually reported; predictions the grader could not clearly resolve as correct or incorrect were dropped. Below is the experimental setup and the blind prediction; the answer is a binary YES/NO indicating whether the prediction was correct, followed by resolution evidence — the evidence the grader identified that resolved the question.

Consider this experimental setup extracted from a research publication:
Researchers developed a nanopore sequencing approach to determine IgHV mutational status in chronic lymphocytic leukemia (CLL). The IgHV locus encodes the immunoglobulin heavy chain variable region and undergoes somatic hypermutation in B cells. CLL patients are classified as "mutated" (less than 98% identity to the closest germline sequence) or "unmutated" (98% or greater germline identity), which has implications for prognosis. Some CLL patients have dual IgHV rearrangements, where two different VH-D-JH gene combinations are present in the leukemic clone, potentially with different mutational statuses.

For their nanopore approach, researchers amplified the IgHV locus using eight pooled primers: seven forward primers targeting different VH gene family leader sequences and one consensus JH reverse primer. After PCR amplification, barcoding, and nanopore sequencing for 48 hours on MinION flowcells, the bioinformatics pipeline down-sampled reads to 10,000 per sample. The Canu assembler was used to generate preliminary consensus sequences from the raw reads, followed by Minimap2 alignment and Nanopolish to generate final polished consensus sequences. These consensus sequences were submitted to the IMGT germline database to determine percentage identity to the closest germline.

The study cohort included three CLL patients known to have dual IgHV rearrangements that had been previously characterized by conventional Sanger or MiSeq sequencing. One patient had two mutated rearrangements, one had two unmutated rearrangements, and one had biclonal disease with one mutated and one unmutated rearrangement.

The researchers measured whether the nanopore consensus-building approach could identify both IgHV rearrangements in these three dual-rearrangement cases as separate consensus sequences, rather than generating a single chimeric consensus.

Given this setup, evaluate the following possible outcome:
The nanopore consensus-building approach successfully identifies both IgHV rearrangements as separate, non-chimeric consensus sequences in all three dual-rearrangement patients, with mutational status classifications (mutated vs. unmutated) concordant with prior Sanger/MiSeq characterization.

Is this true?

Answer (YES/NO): NO